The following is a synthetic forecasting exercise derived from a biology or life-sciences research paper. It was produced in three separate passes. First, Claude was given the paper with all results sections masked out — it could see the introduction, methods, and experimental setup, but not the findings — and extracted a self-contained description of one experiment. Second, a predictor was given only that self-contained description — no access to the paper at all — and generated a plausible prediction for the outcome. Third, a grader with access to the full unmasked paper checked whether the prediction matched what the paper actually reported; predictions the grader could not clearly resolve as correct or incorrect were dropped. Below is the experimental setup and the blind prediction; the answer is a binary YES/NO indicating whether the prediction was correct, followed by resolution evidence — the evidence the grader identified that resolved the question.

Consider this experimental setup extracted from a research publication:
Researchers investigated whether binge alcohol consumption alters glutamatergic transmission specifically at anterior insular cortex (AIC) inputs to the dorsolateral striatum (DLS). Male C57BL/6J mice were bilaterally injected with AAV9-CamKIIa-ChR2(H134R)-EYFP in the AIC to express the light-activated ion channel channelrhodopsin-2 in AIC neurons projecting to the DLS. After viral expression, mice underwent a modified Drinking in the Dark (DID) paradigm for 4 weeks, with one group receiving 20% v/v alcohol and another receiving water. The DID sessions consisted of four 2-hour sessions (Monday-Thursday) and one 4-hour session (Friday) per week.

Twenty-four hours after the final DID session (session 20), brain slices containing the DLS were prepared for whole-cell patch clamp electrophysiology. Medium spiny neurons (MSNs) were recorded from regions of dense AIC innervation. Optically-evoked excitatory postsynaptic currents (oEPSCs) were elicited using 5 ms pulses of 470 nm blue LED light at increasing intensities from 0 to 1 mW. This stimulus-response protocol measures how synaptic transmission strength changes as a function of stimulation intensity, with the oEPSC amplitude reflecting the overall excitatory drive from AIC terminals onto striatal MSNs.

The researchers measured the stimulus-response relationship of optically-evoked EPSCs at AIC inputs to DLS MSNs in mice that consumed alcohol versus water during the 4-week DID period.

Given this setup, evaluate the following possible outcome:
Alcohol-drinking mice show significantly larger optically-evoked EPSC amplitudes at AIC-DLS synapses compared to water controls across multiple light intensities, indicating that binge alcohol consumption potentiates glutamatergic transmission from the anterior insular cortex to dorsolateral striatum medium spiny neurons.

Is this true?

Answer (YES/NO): YES